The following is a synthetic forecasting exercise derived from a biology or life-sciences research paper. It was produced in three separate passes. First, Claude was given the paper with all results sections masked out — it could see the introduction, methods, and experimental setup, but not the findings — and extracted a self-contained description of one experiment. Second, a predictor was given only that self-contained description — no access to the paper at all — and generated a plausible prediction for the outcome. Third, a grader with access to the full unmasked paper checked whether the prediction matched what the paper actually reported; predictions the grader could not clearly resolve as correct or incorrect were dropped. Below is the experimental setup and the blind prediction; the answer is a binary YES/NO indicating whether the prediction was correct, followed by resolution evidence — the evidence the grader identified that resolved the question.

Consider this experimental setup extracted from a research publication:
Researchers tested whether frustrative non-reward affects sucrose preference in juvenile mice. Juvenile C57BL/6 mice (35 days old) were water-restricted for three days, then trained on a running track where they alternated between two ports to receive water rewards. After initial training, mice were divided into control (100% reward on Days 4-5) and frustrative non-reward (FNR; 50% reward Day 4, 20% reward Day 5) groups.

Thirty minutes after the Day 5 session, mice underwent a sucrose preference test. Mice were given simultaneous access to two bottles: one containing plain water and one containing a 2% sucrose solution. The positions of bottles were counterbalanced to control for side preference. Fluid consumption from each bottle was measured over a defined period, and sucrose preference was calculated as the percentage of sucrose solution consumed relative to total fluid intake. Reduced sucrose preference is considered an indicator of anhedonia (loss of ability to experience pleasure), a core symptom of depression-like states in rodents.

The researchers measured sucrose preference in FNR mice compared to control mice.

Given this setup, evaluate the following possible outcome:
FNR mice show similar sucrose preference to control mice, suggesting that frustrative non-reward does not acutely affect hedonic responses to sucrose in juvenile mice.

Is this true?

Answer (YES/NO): YES